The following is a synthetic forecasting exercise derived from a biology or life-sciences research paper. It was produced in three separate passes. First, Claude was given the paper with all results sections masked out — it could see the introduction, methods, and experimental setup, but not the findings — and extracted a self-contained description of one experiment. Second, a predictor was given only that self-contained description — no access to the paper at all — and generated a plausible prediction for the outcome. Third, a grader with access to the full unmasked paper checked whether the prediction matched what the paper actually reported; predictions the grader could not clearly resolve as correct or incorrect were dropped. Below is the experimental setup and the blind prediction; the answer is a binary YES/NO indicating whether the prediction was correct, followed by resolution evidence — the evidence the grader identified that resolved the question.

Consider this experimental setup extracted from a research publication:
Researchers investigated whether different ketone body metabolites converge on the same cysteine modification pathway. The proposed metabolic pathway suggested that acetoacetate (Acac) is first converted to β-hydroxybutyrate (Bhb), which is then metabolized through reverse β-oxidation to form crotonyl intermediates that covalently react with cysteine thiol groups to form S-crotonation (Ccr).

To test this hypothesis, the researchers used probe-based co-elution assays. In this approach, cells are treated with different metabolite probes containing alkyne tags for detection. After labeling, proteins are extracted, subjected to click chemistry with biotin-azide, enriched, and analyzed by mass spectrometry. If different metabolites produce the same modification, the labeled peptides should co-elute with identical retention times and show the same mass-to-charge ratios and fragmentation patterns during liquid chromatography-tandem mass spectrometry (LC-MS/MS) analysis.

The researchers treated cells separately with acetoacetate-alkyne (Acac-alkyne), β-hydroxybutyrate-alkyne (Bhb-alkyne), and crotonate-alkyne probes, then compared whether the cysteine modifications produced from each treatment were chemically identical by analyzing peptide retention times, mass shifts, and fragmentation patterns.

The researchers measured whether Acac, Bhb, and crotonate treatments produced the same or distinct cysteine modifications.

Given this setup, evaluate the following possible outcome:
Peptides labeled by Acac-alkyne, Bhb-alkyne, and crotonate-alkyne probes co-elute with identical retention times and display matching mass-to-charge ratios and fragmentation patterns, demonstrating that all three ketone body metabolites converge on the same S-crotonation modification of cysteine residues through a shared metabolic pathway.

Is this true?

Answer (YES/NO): YES